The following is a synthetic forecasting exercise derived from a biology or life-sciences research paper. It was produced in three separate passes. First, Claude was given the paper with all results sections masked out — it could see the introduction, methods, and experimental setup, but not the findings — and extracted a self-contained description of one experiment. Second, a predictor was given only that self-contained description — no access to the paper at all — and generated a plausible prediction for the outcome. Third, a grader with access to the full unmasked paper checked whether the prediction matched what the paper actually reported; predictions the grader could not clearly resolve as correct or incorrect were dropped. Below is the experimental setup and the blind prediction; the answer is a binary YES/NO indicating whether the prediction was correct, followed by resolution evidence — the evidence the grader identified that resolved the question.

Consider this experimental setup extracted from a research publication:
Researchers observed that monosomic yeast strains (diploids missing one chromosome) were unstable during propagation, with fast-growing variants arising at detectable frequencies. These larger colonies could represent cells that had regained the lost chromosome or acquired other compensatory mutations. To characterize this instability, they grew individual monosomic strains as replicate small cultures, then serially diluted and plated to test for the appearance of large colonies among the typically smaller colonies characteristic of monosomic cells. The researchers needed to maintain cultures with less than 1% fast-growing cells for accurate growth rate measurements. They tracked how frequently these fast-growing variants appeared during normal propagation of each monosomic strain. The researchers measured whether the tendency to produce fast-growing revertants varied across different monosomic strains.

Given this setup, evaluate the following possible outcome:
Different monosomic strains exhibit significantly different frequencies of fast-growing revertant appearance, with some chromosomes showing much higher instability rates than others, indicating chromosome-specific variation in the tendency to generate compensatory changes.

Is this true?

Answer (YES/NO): YES